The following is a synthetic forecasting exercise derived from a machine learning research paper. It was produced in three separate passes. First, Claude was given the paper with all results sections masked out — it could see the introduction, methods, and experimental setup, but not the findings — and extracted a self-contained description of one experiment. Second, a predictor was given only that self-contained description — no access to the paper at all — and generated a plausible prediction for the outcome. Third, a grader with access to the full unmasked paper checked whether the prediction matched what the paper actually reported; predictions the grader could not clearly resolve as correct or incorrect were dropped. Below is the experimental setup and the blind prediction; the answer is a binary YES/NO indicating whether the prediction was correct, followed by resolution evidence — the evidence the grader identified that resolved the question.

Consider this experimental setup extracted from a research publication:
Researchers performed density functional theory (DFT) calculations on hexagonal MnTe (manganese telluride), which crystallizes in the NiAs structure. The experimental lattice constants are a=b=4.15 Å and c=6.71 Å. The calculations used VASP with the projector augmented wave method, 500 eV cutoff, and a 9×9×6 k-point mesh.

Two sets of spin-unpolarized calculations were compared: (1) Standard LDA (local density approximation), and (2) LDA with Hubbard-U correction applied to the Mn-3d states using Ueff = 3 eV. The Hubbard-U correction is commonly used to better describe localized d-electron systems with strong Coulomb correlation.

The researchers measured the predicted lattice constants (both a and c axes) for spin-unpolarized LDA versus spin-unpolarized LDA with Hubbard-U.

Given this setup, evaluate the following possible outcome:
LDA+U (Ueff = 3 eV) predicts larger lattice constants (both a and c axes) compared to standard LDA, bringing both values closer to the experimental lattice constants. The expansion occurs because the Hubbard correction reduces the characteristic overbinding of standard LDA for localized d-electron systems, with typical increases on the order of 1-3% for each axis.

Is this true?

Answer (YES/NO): YES